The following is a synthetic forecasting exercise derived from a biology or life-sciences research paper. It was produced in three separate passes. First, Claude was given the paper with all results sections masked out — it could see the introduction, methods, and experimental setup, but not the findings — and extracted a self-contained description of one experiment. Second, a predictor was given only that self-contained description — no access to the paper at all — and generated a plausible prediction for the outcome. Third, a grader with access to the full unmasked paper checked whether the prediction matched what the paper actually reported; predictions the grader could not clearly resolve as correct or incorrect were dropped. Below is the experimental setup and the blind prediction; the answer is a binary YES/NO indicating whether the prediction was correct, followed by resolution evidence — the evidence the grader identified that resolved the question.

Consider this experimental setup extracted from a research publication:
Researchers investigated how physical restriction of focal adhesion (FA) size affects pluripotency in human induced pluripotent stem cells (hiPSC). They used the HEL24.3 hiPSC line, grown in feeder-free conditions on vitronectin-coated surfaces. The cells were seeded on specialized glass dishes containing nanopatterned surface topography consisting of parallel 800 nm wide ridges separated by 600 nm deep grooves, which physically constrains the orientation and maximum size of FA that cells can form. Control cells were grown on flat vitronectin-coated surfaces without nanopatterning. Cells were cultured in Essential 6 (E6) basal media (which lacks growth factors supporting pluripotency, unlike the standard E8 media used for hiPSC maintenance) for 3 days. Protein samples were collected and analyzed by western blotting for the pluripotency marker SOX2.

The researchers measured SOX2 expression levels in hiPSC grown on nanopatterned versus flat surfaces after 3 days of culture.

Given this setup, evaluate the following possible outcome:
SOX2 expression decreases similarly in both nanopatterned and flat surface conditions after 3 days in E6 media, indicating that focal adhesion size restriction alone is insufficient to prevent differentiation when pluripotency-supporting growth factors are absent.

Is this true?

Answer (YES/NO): NO